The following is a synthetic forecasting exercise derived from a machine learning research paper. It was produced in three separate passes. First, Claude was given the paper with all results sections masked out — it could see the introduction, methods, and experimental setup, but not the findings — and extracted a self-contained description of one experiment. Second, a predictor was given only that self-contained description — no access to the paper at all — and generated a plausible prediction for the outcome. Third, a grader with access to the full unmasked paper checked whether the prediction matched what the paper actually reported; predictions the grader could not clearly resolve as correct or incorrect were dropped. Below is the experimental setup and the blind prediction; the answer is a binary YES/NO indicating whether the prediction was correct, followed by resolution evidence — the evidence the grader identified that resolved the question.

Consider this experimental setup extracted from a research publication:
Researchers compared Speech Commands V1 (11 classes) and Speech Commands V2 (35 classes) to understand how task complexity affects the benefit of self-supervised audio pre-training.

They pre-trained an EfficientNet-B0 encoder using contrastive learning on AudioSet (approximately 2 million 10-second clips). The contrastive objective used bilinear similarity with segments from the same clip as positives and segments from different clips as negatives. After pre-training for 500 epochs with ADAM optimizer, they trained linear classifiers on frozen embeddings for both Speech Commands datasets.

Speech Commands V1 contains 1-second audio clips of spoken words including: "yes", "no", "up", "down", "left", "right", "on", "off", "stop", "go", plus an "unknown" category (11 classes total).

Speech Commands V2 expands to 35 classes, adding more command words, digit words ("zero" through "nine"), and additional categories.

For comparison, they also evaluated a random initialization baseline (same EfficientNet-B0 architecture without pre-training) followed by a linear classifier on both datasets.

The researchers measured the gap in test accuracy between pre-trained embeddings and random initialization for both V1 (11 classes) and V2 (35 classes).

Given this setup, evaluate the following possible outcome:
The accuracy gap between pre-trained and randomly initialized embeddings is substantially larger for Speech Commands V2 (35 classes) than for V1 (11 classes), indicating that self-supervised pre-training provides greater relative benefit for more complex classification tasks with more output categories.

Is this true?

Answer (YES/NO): YES